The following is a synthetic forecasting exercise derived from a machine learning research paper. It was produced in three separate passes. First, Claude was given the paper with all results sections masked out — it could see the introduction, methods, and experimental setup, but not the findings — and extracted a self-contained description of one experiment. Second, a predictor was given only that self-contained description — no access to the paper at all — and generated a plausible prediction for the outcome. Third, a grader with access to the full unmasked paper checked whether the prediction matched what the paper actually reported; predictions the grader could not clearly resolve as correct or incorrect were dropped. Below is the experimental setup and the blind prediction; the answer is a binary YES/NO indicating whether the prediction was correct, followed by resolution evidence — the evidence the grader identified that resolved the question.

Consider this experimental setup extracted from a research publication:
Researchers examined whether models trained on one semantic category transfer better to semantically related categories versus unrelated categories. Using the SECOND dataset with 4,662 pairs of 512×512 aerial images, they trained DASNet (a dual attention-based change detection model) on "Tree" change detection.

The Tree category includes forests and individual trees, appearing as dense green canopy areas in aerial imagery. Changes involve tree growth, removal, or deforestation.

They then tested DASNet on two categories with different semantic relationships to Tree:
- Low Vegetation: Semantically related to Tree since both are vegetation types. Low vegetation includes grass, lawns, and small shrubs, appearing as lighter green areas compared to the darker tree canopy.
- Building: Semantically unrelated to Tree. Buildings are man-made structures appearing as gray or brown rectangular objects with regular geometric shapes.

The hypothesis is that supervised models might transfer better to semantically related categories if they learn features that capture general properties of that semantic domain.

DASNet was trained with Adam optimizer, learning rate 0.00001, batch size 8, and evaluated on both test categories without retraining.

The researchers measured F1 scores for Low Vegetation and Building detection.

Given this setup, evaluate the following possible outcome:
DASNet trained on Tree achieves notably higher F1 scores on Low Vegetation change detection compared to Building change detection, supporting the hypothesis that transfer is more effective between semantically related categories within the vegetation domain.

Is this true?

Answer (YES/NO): YES